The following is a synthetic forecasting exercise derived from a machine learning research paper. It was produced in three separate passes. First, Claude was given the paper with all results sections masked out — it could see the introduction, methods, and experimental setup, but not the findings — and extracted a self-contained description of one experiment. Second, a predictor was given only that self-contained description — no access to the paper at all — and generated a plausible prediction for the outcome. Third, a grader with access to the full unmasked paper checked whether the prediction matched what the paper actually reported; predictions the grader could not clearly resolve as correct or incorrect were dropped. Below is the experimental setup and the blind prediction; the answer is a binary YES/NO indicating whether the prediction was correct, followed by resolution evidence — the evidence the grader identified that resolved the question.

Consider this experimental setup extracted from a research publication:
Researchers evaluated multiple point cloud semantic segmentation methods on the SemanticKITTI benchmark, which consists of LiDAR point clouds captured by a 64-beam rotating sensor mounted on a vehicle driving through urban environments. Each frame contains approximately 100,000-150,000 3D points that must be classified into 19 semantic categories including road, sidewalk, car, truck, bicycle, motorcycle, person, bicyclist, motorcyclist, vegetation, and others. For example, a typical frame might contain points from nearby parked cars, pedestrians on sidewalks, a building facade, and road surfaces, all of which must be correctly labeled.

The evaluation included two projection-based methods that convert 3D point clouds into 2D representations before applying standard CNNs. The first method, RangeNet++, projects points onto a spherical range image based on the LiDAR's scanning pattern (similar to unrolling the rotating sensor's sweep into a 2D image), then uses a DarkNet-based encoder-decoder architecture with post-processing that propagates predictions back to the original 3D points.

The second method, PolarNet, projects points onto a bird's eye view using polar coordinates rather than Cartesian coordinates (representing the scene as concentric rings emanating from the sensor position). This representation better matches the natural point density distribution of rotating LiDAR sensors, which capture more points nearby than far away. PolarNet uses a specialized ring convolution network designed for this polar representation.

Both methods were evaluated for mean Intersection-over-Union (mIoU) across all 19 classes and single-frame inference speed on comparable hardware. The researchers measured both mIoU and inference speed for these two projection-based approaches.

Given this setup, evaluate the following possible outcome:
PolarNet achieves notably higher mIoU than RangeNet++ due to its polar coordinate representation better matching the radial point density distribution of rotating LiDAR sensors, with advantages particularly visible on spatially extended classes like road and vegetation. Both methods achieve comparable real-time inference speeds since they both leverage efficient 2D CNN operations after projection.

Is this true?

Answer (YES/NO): NO